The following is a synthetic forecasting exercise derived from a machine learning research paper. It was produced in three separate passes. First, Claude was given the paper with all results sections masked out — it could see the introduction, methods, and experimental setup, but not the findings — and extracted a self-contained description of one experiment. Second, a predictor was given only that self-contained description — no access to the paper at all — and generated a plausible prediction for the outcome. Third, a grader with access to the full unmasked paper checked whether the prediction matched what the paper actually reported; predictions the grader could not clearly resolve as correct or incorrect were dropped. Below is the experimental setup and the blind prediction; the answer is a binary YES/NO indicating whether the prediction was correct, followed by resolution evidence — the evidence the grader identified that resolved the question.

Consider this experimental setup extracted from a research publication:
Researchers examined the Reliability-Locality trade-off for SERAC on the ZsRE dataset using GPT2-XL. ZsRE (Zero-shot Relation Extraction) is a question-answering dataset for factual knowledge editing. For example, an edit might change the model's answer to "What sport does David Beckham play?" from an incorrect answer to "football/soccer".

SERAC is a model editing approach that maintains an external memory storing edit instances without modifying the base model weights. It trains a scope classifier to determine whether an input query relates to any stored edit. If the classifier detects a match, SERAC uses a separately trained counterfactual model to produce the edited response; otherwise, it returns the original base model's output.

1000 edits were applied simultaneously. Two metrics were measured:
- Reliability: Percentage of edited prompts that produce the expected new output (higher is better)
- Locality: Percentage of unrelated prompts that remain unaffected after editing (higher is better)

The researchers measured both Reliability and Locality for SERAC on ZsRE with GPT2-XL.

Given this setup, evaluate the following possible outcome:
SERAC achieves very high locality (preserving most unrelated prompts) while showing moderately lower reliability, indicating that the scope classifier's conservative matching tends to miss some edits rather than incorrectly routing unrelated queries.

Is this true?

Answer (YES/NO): NO